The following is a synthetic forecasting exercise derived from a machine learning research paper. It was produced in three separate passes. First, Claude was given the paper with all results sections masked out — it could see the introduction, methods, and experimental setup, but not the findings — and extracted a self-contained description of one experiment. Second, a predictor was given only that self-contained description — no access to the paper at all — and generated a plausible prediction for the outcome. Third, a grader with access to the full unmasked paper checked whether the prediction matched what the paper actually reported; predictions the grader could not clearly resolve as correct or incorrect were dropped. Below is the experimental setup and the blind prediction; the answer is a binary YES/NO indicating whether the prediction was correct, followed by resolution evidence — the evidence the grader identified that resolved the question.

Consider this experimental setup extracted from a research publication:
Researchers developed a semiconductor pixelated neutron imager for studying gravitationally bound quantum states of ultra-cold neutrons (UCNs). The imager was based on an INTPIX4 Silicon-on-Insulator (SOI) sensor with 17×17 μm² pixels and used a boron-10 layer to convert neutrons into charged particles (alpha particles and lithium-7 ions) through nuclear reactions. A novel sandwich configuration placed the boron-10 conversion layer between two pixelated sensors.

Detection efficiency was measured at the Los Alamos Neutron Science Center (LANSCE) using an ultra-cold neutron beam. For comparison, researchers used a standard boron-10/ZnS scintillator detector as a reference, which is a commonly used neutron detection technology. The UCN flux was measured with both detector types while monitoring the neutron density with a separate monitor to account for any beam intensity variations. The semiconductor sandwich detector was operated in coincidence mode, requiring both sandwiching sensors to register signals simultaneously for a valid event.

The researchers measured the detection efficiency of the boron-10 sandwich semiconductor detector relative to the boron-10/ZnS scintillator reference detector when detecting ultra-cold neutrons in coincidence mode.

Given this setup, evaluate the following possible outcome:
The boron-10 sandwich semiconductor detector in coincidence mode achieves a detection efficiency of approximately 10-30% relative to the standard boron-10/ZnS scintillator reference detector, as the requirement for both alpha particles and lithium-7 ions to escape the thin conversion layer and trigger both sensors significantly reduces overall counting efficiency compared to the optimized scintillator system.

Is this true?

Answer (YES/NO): YES